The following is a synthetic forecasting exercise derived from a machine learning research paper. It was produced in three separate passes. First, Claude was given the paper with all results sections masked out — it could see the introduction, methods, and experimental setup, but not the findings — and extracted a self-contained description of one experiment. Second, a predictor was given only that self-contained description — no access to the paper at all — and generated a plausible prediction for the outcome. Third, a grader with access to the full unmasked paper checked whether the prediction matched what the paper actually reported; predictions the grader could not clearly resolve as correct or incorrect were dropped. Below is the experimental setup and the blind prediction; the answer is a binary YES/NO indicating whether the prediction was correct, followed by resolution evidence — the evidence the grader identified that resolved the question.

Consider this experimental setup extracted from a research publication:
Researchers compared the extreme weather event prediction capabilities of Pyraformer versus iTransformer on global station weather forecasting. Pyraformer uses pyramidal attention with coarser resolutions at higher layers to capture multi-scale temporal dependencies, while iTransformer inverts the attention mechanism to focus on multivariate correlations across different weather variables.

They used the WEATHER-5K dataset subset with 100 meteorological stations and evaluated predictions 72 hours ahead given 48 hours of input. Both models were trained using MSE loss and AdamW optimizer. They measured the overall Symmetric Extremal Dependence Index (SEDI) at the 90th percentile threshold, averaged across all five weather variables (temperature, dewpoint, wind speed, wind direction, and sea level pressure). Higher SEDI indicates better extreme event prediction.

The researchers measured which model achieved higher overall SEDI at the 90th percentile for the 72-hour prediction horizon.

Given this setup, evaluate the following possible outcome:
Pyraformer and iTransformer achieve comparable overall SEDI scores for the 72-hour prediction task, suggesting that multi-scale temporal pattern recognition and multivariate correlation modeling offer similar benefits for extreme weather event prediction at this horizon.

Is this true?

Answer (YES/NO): NO